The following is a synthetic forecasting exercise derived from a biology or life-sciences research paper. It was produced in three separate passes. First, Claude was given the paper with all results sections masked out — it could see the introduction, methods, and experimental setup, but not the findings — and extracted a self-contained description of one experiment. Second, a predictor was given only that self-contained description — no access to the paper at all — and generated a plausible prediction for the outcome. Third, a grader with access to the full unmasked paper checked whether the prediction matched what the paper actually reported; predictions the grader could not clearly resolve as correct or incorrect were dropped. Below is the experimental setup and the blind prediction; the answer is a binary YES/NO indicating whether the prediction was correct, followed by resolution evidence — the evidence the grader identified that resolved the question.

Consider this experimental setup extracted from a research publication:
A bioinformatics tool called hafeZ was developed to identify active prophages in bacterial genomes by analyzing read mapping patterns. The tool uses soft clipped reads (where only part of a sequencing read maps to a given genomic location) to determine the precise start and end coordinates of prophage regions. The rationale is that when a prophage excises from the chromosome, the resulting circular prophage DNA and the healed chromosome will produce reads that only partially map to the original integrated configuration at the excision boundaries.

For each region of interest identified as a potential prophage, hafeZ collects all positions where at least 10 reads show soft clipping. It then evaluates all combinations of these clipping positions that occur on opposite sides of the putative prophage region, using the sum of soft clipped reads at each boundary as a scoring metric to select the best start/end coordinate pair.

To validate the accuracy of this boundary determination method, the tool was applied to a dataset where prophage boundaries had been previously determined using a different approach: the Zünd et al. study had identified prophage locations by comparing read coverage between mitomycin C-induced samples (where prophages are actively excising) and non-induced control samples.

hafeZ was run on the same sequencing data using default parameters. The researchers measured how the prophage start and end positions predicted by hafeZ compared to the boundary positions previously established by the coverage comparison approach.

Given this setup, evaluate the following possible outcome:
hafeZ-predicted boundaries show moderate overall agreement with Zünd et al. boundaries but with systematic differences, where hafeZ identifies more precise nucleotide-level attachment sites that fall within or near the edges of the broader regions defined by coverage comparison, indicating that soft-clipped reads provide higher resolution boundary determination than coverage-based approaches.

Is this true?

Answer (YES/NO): NO